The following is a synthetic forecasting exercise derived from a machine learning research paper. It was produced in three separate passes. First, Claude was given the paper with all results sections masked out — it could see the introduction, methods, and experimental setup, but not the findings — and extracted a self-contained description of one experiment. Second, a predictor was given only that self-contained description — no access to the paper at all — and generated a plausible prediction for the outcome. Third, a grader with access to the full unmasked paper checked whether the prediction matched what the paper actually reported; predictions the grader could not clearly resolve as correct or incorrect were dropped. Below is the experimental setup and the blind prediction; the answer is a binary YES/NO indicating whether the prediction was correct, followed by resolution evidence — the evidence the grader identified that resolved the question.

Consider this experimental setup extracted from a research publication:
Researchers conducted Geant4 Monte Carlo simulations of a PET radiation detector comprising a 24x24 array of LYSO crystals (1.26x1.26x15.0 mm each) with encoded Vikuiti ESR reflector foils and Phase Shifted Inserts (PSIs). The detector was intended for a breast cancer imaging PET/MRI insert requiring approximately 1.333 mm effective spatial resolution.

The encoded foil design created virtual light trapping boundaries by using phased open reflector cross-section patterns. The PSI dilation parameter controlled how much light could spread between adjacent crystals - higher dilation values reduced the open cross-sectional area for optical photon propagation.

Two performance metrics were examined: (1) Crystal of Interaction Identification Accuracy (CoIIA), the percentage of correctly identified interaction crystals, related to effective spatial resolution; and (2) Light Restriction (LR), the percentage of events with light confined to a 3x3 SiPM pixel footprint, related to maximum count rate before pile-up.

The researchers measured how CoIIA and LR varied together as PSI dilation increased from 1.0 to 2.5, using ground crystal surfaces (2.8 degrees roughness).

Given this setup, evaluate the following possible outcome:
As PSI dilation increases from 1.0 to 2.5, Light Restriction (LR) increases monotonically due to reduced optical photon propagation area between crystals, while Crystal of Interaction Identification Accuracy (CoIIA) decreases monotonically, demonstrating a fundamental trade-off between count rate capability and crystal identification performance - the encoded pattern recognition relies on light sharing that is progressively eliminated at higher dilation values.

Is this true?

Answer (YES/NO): NO